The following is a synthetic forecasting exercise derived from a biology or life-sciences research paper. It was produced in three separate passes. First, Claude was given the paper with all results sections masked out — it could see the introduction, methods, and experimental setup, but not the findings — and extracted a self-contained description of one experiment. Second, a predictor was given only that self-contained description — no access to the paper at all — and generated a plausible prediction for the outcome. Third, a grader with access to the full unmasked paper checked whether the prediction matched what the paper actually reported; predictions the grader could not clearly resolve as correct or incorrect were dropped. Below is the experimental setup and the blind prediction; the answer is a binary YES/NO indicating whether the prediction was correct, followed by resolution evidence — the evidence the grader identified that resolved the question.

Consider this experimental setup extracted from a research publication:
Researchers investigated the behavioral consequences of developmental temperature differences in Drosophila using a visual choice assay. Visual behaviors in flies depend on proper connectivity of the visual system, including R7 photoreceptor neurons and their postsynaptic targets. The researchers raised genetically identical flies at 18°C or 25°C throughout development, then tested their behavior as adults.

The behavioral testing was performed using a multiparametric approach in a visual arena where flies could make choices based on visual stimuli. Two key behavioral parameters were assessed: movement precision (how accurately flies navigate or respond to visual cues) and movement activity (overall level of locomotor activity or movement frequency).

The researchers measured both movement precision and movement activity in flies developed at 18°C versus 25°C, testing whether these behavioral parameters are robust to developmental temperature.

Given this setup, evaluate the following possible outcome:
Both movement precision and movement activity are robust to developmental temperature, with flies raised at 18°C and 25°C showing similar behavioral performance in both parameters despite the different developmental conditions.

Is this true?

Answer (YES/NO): NO